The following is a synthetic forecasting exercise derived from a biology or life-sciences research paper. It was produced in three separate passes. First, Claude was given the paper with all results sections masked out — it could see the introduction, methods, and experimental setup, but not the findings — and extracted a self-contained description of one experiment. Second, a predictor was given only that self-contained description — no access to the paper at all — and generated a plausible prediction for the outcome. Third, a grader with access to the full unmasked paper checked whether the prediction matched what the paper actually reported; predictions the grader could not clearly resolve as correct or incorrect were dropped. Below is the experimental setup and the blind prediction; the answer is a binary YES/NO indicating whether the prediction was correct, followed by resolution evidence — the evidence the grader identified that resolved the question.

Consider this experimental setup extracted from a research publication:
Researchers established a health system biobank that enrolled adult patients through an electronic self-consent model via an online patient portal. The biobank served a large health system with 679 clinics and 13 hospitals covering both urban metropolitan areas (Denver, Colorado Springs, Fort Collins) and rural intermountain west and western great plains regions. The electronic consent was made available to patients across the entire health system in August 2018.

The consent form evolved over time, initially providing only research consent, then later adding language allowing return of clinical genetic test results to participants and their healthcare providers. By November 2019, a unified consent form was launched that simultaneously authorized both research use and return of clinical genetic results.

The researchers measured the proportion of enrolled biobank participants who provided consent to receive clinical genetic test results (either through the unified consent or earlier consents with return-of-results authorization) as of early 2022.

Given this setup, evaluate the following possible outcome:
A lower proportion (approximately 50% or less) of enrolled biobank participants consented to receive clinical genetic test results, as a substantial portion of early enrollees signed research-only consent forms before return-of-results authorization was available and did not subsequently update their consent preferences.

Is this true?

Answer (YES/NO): NO